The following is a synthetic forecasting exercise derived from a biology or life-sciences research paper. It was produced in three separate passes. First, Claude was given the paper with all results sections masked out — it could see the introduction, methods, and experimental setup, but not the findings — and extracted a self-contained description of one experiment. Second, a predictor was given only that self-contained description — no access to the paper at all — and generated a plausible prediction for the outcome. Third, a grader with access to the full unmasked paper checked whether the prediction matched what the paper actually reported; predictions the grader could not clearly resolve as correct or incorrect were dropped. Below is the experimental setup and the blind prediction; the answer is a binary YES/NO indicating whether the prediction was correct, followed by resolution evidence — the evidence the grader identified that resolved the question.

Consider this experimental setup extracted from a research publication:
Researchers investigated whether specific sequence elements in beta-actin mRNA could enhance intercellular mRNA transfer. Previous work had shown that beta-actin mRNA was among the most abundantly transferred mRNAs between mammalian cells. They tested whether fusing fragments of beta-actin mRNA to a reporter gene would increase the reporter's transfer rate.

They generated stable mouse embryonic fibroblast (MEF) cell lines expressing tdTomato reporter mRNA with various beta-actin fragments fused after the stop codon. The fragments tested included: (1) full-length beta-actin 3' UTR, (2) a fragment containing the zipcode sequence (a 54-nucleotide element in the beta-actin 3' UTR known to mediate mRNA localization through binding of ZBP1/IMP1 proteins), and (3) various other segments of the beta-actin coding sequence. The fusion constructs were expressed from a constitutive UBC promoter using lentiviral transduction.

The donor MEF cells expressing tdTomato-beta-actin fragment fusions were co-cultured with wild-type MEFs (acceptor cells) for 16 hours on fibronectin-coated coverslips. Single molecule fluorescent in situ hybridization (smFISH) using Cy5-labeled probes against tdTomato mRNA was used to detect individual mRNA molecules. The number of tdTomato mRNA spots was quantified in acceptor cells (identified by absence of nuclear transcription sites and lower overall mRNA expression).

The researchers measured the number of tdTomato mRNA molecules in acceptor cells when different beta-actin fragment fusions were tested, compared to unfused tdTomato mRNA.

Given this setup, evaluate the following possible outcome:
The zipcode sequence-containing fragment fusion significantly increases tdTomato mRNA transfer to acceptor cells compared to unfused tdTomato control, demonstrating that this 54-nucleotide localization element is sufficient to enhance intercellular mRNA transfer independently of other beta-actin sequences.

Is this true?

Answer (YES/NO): NO